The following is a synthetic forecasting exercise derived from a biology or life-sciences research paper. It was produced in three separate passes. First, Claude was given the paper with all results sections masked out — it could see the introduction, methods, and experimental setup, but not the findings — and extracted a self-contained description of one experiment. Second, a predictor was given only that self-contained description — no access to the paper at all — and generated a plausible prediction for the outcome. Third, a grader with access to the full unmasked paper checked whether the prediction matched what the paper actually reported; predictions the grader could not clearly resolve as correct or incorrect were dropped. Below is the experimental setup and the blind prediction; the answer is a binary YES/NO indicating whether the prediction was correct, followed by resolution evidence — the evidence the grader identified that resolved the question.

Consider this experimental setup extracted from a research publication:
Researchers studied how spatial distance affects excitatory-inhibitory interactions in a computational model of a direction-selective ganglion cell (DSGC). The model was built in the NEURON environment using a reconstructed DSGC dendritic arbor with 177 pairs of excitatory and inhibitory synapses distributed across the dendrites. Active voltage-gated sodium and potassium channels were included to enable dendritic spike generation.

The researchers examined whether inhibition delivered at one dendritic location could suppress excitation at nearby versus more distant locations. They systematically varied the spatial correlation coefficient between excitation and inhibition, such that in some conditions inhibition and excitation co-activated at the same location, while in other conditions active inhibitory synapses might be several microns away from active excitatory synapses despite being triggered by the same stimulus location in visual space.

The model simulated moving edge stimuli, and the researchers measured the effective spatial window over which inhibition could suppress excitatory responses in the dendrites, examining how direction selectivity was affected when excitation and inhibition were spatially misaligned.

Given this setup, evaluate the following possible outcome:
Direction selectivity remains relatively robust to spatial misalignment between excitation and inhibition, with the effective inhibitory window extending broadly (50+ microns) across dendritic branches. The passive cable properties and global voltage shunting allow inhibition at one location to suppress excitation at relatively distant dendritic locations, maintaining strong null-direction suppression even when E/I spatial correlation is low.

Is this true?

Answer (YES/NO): NO